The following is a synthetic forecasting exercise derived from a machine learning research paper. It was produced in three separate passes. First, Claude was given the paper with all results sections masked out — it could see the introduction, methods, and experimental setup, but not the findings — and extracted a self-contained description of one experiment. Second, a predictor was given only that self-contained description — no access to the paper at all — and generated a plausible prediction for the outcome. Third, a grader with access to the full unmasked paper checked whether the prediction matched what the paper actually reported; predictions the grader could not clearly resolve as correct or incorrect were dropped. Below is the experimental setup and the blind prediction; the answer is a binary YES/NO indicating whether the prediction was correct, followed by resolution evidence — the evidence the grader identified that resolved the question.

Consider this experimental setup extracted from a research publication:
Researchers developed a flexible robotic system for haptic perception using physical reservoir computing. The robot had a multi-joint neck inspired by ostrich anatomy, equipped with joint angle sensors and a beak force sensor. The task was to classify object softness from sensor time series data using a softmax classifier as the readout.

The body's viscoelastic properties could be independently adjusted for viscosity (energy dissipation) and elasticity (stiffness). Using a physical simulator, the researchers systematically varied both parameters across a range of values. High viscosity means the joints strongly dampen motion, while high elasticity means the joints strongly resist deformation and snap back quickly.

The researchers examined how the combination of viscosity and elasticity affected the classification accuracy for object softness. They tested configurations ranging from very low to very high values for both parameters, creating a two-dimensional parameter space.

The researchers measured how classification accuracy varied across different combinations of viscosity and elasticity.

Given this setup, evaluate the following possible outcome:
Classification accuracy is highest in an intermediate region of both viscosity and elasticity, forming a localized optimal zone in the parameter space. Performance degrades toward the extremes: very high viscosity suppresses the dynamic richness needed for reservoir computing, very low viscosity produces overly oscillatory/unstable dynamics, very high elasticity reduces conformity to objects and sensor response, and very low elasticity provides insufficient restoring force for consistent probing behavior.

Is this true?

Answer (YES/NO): NO